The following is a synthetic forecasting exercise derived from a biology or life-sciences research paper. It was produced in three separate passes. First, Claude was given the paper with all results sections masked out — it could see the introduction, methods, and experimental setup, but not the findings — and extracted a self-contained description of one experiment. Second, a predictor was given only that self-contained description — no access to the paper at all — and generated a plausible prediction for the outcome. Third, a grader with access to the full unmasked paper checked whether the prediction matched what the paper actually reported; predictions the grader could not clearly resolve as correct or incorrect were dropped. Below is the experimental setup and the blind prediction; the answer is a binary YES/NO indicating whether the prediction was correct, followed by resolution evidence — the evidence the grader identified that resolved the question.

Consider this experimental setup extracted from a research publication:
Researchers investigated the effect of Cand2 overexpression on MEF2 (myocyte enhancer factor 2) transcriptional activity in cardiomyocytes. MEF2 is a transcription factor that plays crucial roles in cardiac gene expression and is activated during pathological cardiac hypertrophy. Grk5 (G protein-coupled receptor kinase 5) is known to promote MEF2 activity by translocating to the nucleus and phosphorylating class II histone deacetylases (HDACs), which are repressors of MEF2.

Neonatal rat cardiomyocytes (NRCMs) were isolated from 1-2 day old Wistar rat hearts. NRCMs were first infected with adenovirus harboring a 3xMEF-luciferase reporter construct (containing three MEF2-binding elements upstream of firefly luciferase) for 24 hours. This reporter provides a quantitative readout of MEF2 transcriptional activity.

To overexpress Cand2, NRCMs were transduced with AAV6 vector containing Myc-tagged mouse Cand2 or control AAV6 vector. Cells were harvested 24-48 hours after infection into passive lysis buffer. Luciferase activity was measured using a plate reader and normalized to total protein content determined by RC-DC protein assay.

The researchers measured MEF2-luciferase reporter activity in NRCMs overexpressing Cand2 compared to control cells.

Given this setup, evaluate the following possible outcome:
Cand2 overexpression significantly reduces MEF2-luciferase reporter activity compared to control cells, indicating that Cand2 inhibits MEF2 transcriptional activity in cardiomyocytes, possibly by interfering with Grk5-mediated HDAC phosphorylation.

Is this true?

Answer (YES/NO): NO